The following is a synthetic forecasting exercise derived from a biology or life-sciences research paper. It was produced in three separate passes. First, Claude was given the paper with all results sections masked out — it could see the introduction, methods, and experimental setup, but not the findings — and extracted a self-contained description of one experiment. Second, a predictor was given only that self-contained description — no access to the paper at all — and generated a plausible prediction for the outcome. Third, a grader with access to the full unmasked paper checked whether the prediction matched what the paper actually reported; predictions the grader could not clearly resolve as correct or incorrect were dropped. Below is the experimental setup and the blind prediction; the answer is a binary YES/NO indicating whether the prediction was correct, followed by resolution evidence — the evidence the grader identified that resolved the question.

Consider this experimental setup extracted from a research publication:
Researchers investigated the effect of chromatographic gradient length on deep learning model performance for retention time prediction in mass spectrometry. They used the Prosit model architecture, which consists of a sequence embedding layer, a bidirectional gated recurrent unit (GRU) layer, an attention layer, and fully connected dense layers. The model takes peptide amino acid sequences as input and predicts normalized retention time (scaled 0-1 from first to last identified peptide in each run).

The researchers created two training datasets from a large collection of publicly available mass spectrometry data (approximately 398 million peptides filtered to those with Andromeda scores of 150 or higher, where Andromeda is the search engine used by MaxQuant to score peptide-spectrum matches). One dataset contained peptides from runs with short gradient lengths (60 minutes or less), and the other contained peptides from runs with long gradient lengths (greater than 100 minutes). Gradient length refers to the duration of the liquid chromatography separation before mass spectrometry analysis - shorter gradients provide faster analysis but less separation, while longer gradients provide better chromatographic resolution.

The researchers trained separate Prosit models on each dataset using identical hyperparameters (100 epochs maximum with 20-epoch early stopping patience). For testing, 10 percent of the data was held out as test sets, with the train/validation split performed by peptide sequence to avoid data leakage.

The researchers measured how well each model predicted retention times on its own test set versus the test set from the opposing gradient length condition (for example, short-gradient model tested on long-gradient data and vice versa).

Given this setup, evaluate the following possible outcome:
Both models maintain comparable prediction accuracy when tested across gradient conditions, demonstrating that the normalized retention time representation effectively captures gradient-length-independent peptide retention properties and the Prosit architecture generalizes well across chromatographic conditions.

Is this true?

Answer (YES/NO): NO